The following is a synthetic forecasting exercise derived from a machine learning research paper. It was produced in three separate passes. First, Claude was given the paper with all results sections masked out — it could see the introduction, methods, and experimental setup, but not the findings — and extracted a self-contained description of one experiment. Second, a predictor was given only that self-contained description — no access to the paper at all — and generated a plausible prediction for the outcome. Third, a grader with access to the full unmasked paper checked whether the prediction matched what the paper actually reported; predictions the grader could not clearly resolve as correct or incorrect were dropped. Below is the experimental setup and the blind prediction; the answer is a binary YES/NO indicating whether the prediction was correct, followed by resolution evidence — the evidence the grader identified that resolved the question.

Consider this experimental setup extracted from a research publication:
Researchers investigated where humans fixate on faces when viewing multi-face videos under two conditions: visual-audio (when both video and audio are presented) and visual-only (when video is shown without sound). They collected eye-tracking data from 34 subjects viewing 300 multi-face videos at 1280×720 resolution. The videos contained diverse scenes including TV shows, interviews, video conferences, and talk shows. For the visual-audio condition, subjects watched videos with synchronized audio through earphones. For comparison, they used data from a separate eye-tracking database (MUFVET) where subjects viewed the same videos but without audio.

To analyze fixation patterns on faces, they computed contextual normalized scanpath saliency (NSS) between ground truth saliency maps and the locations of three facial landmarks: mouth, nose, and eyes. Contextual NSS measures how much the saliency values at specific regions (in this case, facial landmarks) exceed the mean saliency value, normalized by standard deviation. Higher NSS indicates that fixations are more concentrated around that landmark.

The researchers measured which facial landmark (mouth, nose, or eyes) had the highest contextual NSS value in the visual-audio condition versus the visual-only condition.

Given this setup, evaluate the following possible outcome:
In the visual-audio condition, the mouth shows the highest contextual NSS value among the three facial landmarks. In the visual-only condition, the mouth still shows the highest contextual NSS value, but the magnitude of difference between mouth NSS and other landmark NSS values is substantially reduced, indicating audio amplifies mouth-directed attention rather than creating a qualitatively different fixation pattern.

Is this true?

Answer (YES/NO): NO